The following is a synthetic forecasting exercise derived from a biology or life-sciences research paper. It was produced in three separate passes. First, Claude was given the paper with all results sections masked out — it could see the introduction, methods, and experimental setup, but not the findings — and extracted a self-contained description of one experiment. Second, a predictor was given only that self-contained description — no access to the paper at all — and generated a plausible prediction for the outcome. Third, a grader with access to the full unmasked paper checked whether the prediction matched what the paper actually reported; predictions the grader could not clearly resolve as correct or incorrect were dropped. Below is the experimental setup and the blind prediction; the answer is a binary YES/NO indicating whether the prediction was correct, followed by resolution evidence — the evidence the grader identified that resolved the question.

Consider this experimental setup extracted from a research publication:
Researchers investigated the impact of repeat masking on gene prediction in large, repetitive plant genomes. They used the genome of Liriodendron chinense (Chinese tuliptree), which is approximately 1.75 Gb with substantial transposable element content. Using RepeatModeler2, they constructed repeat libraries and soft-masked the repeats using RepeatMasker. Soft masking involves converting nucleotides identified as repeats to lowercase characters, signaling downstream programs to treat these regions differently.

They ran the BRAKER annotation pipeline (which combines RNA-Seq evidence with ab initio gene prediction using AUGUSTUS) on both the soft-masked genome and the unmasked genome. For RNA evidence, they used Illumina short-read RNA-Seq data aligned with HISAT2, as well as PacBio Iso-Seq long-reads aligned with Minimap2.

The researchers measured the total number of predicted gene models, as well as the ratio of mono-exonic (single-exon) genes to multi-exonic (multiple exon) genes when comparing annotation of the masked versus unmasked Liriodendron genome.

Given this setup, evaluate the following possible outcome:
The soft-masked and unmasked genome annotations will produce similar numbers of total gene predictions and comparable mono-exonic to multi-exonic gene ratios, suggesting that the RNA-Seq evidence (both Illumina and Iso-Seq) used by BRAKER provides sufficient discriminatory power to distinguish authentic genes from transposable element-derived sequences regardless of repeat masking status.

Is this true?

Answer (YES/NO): NO